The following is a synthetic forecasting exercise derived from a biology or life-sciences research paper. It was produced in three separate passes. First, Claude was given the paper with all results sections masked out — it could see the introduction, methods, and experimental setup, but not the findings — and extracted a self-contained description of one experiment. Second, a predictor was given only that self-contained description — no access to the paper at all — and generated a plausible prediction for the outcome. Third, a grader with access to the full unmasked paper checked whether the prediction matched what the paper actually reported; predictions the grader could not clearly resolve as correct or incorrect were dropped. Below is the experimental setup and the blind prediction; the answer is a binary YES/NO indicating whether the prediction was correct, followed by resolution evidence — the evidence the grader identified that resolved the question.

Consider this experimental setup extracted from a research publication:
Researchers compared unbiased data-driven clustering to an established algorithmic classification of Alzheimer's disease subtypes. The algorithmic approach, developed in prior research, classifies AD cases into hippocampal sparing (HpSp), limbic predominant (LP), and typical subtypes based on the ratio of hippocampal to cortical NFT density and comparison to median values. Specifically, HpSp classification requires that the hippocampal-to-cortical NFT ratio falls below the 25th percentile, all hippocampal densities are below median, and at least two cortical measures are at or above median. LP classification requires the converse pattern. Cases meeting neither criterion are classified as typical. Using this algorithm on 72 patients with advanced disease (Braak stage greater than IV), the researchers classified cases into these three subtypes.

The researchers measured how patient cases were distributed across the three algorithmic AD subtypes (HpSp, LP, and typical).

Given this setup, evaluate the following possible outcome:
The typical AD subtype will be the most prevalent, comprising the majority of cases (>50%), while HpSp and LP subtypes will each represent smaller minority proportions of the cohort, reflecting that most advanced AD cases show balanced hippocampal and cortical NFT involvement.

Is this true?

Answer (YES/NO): YES